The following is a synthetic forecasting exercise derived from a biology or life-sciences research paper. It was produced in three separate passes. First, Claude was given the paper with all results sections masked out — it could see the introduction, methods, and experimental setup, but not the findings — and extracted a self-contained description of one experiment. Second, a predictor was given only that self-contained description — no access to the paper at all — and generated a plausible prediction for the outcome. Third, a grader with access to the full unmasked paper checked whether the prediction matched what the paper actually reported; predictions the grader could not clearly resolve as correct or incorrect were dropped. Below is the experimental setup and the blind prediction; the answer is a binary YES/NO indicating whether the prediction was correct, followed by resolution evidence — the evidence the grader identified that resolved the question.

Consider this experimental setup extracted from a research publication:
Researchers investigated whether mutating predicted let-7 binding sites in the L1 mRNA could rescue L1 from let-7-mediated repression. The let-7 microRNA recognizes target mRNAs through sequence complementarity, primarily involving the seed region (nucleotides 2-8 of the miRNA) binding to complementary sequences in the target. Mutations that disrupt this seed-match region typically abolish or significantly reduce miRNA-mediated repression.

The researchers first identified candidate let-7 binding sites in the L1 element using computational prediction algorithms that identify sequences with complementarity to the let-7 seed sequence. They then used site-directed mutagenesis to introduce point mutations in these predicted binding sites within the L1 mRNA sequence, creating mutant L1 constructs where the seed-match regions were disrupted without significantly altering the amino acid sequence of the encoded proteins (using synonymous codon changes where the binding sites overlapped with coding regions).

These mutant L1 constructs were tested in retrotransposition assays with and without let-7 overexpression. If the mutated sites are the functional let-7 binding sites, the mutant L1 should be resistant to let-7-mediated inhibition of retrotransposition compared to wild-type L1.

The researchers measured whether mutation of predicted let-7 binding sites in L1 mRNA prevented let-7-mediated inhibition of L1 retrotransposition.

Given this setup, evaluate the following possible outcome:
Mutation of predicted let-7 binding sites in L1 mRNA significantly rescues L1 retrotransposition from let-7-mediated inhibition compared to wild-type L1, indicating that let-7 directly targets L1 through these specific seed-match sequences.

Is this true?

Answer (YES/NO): YES